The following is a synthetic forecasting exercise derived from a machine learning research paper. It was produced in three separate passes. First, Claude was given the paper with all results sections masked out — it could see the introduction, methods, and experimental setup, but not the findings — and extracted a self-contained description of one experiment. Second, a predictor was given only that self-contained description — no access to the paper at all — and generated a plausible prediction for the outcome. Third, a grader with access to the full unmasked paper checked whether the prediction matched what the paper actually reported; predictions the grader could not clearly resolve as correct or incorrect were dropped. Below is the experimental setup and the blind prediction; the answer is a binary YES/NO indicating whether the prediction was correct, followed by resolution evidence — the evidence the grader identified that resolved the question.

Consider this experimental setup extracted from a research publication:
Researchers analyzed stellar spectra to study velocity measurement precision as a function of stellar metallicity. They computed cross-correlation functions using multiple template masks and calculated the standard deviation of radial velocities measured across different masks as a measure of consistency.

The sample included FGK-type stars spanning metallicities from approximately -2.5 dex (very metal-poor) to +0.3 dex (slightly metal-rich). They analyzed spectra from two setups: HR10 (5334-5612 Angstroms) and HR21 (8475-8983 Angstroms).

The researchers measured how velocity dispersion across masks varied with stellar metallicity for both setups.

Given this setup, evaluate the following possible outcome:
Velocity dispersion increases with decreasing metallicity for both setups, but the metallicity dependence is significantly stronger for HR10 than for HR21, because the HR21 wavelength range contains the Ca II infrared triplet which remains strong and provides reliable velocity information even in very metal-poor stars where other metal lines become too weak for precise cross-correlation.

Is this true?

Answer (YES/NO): NO